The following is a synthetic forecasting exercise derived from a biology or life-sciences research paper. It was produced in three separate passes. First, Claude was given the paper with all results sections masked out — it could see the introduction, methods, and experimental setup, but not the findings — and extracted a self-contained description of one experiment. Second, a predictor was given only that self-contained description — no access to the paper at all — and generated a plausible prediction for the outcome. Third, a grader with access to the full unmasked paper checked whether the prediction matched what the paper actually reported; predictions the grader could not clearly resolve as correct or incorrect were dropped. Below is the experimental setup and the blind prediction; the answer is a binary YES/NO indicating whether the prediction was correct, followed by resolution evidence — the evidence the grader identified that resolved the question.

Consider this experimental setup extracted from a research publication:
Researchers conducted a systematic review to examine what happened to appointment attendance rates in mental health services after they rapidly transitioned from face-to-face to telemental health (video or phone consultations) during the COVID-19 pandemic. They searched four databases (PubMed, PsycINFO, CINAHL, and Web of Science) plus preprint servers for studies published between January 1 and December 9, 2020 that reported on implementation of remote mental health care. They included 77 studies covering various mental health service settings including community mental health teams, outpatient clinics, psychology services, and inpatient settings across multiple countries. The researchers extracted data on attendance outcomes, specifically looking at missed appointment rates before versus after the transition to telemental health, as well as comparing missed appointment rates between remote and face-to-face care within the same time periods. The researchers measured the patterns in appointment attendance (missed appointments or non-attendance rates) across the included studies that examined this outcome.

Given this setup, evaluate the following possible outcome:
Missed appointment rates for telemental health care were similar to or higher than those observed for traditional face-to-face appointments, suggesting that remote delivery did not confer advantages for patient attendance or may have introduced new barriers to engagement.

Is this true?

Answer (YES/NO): NO